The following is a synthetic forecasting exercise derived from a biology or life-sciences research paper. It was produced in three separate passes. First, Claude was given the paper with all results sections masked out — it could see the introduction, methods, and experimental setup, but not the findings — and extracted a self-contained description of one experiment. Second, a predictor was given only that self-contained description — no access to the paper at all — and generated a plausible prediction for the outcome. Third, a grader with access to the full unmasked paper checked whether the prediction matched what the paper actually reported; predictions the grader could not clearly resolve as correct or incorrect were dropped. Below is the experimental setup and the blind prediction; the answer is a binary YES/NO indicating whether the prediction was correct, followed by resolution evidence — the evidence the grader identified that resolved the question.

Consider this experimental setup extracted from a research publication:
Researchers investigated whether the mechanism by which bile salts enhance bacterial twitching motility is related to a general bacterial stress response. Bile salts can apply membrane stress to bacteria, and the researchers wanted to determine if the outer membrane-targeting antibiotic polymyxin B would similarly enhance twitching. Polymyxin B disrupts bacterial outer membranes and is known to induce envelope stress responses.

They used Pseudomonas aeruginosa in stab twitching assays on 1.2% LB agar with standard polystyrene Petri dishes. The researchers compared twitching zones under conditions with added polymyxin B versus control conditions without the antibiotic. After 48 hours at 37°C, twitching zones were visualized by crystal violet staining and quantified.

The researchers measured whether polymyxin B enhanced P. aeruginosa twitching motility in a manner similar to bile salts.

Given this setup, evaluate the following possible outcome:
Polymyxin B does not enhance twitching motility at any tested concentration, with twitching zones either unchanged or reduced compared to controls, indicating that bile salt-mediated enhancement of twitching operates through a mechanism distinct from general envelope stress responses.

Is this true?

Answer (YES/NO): YES